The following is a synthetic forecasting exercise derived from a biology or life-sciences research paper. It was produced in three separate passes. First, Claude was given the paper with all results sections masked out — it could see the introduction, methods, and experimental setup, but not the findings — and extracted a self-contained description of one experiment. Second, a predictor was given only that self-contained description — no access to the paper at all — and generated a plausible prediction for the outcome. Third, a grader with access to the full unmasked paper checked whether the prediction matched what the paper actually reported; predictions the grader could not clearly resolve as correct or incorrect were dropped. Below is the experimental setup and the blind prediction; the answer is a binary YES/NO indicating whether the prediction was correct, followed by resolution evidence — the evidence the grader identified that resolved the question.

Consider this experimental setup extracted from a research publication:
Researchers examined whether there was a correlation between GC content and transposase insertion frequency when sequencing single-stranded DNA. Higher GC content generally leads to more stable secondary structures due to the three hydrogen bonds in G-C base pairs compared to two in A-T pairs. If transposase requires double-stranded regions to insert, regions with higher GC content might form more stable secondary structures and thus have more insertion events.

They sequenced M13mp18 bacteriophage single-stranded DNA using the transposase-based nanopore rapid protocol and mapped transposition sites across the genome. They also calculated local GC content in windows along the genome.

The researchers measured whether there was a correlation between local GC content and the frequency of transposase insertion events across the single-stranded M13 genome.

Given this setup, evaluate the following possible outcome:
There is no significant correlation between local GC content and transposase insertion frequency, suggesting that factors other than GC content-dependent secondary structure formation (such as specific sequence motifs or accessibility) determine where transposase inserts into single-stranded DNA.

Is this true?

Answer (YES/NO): YES